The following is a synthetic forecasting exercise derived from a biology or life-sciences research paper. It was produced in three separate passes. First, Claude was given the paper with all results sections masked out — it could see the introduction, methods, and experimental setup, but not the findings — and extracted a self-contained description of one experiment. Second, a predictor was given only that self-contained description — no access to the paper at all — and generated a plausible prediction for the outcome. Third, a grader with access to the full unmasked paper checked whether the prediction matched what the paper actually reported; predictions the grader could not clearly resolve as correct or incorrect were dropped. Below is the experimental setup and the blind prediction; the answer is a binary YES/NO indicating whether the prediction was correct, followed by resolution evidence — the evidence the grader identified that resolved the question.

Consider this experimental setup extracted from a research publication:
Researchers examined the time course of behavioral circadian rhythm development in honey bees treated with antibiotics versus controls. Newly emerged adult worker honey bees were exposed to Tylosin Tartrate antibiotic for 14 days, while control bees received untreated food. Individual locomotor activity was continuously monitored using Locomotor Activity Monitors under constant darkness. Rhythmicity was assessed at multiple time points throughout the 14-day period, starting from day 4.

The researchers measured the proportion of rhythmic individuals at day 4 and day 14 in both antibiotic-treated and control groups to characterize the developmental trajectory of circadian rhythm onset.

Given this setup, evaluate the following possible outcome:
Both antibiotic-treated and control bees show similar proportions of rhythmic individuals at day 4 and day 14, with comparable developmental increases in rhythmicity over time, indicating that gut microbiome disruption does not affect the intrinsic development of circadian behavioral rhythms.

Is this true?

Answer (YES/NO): NO